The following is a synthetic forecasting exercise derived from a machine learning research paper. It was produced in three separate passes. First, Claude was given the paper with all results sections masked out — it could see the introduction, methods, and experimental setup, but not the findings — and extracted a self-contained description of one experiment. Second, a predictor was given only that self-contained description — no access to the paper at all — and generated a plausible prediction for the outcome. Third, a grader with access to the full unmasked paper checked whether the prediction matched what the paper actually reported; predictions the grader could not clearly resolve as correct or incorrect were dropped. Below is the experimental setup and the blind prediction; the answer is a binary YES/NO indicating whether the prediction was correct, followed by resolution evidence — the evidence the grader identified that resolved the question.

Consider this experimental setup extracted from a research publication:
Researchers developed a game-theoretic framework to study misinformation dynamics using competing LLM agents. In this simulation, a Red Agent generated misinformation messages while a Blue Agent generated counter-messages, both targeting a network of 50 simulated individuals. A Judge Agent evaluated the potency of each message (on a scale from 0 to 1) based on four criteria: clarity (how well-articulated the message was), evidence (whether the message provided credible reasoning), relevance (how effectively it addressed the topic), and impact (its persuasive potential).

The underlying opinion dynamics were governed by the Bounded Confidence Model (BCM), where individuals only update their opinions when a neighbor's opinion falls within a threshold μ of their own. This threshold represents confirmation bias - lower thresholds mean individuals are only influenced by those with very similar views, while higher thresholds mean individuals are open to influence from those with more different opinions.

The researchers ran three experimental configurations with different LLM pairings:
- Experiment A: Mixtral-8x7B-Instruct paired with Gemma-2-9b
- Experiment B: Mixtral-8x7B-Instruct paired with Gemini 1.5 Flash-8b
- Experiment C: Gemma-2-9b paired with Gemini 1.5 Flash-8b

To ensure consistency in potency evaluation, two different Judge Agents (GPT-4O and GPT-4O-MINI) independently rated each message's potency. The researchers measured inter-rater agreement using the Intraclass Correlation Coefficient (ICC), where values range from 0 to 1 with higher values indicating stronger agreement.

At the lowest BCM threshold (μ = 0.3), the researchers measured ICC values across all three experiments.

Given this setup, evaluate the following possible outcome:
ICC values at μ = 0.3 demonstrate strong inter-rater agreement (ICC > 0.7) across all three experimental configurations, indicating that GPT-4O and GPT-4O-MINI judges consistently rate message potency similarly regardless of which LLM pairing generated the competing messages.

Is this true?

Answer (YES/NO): NO